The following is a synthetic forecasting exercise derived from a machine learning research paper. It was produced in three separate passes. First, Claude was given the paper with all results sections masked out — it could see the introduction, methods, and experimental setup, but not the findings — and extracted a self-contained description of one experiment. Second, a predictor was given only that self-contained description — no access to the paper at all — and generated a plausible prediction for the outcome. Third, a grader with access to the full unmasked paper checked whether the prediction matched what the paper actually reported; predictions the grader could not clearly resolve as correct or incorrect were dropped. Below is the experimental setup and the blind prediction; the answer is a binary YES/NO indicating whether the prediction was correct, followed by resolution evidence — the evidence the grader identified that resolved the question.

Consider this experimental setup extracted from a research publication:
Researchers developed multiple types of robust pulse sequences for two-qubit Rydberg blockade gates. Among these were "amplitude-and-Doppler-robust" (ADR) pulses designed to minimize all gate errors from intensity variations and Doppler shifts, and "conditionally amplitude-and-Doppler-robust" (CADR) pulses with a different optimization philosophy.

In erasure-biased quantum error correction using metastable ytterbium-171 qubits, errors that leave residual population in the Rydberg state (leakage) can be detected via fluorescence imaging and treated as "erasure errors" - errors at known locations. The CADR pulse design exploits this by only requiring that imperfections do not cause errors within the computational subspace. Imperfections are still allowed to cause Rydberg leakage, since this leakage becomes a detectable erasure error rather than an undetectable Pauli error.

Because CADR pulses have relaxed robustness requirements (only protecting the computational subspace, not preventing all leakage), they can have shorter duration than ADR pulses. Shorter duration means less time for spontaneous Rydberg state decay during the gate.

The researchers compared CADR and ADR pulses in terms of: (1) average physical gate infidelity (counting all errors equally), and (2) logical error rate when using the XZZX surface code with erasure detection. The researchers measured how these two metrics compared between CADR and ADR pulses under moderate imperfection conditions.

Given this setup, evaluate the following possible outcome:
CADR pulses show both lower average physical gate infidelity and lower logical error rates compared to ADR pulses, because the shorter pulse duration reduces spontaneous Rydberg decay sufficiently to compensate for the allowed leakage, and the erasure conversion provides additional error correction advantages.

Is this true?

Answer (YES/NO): NO